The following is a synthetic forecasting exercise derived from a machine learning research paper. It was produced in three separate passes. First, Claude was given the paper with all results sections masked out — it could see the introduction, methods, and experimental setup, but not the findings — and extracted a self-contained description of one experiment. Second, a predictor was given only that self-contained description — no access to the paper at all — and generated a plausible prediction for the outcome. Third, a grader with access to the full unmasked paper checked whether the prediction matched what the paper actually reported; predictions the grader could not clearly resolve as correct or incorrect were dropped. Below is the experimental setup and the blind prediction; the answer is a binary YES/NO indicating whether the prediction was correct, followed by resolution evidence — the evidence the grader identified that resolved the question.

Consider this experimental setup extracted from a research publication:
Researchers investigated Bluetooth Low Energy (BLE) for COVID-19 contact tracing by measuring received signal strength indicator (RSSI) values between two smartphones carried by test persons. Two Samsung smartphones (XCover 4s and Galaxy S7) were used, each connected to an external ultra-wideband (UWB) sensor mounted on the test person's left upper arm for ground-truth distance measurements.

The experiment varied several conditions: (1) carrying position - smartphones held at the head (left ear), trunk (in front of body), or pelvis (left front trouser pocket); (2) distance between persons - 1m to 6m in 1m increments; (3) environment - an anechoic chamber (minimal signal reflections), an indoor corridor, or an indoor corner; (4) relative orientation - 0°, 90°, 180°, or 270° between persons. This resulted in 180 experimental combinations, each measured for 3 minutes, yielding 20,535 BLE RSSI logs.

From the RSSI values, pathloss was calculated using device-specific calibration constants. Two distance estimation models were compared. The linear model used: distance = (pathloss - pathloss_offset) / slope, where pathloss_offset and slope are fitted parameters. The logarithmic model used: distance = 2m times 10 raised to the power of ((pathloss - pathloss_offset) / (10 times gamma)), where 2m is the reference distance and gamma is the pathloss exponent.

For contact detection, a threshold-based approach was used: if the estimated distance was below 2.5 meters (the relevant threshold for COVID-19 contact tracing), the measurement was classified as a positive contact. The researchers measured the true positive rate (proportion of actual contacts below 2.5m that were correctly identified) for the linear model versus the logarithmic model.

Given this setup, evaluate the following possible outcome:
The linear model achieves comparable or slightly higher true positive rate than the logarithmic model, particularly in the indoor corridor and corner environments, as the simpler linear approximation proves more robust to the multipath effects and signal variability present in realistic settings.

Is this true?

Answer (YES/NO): NO